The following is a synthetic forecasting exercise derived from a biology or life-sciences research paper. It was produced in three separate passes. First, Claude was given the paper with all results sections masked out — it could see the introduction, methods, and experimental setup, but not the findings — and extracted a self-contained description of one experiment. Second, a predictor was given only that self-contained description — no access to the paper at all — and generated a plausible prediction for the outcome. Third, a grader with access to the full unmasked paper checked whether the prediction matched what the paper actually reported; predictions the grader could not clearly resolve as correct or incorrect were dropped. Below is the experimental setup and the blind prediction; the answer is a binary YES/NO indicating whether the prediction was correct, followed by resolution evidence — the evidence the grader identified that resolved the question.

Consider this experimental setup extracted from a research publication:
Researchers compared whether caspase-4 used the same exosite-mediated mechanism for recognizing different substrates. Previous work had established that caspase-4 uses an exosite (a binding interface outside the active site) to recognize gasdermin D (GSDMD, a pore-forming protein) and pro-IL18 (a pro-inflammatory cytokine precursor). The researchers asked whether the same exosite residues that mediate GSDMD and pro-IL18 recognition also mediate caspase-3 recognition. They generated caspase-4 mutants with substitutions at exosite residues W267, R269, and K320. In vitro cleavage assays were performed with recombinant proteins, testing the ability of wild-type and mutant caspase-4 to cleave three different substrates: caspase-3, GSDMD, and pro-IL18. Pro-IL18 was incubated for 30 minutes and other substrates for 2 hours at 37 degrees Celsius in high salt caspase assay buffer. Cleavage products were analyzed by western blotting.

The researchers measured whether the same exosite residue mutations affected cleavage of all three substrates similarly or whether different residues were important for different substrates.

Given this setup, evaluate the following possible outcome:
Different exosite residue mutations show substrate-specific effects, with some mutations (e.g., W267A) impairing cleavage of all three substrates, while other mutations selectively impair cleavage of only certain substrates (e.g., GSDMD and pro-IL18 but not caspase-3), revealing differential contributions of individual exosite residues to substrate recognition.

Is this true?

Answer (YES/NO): YES